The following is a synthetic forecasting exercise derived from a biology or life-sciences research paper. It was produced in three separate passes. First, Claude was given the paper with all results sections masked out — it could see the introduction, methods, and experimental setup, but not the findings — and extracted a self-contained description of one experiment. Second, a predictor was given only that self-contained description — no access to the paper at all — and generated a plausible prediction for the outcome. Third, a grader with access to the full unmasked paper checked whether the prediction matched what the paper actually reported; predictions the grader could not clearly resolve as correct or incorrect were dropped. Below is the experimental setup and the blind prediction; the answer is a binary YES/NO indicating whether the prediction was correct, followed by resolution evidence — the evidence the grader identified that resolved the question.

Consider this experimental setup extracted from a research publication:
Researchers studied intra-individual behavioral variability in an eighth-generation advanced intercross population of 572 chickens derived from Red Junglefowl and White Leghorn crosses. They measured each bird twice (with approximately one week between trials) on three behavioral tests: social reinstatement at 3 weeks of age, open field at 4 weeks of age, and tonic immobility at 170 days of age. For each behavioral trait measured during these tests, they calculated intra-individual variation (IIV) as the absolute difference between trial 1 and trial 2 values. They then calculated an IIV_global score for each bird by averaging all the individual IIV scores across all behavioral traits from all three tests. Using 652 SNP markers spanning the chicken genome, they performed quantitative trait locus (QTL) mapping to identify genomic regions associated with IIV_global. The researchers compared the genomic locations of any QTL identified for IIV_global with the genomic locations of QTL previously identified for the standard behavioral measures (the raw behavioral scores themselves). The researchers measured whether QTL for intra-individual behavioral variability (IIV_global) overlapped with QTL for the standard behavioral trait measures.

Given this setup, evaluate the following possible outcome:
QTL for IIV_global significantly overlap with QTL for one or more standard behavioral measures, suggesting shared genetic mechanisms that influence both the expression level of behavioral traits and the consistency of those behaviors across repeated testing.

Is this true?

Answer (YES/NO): NO